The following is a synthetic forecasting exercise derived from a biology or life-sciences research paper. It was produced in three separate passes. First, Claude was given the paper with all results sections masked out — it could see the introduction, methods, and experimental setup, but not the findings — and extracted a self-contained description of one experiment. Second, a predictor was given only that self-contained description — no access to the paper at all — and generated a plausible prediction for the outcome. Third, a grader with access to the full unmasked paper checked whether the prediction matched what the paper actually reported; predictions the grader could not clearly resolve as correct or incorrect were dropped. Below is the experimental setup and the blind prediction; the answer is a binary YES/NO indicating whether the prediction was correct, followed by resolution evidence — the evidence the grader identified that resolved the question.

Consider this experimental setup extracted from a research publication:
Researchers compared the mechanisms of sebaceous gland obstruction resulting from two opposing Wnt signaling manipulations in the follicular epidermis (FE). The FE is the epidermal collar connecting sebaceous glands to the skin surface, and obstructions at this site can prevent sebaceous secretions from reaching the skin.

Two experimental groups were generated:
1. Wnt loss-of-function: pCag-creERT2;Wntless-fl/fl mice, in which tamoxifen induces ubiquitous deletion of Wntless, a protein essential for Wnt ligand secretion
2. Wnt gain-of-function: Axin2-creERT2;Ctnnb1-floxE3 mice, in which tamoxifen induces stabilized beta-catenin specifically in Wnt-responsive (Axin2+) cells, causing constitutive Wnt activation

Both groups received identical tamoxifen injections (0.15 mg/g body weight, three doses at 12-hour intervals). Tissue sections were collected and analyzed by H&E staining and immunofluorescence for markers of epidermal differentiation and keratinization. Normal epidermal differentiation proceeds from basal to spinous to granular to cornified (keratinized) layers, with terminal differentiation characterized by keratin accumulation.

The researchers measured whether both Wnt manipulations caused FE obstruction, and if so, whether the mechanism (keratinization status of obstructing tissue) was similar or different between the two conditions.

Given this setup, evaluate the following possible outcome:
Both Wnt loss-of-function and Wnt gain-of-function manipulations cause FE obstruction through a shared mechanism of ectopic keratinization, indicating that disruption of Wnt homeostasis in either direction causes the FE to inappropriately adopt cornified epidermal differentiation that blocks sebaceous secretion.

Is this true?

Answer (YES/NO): NO